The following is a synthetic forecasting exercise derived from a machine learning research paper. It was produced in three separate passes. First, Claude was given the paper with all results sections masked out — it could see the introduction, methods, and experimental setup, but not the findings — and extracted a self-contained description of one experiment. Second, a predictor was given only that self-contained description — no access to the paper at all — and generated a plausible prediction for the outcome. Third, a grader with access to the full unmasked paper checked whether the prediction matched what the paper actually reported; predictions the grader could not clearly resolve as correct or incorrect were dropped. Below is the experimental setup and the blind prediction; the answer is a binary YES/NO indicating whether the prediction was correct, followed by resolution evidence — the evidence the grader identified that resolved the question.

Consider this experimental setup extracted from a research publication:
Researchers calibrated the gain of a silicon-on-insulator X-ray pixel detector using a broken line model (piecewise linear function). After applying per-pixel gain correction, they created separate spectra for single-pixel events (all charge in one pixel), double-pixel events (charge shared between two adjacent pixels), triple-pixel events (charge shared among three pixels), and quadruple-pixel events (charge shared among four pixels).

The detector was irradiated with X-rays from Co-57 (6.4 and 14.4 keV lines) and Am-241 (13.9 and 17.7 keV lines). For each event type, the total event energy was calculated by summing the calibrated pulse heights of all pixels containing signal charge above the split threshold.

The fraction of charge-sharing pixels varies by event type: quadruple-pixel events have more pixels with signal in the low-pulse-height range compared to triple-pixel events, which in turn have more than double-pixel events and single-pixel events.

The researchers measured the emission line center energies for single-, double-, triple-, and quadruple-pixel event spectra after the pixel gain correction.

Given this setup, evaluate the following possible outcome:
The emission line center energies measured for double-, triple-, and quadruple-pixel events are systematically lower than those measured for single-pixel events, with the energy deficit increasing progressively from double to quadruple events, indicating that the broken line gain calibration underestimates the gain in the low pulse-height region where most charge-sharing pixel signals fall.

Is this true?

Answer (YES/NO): NO